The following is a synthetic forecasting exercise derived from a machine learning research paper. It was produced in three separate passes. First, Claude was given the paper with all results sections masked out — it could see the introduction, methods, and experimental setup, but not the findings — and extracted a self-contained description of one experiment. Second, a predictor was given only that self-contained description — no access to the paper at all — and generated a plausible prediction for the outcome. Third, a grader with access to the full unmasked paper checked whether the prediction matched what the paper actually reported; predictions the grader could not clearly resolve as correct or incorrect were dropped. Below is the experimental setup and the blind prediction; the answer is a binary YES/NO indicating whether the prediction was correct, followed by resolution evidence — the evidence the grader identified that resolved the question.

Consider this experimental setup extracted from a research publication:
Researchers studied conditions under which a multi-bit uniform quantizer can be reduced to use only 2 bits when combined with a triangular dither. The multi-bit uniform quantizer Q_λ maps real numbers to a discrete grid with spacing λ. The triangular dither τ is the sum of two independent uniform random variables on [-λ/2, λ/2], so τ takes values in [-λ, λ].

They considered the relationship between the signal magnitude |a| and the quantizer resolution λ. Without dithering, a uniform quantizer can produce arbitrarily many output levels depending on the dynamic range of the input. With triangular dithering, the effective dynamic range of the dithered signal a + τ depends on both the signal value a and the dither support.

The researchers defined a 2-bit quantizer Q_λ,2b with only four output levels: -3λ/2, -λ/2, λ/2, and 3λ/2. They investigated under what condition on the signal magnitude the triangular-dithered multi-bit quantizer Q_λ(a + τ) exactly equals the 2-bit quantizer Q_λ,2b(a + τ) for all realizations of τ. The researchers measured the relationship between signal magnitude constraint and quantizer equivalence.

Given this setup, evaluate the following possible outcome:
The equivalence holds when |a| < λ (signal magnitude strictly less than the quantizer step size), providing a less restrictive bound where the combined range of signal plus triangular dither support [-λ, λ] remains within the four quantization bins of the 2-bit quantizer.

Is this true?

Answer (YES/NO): YES